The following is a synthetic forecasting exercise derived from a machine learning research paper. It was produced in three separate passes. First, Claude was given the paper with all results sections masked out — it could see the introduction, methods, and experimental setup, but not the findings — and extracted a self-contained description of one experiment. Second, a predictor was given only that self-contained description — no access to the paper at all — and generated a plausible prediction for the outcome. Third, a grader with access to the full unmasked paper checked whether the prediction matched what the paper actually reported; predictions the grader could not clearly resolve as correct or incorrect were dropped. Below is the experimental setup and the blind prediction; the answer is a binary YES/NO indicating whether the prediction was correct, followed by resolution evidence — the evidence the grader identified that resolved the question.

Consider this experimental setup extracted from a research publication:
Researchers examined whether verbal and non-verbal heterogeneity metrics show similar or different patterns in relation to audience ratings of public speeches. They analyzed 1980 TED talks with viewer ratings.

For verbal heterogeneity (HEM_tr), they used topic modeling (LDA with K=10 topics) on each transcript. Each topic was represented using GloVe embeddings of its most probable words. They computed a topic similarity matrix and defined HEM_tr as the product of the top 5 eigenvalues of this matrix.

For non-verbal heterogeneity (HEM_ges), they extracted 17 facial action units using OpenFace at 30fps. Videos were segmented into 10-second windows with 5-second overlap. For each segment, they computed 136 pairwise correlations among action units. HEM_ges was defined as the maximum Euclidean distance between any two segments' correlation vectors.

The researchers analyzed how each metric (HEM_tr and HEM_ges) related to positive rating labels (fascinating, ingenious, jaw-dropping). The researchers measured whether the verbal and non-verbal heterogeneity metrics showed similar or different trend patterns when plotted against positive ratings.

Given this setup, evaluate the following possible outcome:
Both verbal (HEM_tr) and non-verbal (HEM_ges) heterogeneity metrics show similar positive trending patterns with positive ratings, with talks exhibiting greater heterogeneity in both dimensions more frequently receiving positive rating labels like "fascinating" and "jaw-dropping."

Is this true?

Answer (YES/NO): YES